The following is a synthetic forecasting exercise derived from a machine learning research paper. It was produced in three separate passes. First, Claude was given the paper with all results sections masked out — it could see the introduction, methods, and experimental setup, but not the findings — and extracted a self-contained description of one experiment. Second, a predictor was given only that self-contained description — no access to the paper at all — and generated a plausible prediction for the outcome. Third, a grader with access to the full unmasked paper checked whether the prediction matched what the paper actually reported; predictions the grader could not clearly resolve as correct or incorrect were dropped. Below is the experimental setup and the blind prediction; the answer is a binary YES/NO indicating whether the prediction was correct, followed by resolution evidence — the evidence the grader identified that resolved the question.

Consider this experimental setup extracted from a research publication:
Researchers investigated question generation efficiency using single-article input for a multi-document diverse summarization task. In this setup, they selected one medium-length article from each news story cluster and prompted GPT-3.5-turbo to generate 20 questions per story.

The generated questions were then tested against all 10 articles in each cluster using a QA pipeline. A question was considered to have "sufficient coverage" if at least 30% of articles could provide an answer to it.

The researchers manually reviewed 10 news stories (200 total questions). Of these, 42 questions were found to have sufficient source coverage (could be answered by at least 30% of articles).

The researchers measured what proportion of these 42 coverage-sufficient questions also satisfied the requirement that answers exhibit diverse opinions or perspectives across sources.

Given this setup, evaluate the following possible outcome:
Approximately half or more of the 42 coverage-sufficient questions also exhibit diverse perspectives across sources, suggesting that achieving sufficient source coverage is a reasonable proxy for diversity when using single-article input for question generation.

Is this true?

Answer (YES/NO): NO